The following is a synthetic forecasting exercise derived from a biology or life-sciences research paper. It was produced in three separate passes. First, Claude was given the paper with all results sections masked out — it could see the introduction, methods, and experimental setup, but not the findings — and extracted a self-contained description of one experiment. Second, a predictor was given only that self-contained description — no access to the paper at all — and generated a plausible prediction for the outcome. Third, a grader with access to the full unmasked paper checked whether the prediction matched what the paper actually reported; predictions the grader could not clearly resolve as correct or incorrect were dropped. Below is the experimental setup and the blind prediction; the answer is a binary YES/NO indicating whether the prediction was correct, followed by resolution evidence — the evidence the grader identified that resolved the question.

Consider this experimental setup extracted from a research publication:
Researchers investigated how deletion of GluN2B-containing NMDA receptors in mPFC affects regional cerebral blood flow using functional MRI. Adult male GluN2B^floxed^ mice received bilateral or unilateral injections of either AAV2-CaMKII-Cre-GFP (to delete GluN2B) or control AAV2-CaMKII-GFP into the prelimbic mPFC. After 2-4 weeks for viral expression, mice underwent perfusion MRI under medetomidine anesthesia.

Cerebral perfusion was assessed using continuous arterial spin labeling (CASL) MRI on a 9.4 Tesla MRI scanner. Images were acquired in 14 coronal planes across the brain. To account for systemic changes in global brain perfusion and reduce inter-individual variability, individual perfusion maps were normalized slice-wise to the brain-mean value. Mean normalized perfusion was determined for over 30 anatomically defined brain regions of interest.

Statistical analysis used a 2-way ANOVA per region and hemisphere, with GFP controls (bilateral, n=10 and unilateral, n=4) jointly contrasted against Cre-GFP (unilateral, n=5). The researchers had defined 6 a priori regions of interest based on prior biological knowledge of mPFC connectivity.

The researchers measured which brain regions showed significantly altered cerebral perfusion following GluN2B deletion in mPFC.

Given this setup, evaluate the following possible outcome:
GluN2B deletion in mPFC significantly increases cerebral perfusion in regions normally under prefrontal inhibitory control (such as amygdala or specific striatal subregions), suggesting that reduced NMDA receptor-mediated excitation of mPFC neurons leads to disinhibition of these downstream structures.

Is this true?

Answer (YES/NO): NO